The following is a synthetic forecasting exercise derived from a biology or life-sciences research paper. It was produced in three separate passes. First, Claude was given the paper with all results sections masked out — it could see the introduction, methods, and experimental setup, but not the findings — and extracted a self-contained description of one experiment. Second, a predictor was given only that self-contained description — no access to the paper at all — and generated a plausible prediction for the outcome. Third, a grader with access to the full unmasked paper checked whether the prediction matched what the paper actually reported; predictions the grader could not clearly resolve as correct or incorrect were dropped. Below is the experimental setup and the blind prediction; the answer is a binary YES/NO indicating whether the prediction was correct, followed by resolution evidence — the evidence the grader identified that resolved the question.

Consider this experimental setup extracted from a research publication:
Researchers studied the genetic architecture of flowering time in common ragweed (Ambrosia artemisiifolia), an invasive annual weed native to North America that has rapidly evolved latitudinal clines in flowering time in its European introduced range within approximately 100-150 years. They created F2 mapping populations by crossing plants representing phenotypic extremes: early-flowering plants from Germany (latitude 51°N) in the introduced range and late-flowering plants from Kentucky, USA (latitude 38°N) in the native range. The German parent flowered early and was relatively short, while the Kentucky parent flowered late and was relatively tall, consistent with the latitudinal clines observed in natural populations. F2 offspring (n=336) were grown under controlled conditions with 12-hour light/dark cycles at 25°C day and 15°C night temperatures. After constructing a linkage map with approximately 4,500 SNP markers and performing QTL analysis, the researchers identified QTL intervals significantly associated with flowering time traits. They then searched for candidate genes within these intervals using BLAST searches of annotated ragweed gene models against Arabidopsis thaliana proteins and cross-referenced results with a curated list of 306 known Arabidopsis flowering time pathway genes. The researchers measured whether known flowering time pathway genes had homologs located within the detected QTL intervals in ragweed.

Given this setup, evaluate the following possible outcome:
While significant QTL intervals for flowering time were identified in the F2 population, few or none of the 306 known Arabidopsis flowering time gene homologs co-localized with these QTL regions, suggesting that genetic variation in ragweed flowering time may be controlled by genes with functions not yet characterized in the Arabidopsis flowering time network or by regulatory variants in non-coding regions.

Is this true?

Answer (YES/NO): NO